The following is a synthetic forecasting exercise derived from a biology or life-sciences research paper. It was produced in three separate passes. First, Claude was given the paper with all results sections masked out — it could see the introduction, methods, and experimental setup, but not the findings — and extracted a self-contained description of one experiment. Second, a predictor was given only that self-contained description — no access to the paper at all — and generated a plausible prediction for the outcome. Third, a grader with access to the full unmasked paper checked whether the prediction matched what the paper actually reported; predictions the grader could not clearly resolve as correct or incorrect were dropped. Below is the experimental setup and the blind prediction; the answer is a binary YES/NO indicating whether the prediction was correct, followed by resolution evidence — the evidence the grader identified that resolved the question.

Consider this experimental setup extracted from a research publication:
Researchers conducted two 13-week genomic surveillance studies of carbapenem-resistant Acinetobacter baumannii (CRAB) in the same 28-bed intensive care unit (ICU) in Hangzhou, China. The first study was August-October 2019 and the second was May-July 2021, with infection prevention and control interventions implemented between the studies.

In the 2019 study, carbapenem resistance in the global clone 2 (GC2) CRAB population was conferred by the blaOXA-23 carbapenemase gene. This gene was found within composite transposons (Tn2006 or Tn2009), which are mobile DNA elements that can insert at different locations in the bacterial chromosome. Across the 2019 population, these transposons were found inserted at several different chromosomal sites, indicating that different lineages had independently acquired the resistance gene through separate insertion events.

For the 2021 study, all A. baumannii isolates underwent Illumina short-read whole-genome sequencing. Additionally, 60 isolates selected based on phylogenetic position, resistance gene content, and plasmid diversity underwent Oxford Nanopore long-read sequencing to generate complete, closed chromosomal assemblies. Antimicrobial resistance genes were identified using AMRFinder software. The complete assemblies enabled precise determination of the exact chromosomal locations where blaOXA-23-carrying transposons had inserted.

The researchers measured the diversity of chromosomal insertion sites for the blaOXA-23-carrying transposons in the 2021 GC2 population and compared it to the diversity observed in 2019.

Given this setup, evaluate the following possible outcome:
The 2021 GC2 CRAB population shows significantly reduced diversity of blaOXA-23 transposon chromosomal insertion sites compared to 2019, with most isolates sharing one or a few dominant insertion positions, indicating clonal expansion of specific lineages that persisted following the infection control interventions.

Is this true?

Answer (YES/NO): NO